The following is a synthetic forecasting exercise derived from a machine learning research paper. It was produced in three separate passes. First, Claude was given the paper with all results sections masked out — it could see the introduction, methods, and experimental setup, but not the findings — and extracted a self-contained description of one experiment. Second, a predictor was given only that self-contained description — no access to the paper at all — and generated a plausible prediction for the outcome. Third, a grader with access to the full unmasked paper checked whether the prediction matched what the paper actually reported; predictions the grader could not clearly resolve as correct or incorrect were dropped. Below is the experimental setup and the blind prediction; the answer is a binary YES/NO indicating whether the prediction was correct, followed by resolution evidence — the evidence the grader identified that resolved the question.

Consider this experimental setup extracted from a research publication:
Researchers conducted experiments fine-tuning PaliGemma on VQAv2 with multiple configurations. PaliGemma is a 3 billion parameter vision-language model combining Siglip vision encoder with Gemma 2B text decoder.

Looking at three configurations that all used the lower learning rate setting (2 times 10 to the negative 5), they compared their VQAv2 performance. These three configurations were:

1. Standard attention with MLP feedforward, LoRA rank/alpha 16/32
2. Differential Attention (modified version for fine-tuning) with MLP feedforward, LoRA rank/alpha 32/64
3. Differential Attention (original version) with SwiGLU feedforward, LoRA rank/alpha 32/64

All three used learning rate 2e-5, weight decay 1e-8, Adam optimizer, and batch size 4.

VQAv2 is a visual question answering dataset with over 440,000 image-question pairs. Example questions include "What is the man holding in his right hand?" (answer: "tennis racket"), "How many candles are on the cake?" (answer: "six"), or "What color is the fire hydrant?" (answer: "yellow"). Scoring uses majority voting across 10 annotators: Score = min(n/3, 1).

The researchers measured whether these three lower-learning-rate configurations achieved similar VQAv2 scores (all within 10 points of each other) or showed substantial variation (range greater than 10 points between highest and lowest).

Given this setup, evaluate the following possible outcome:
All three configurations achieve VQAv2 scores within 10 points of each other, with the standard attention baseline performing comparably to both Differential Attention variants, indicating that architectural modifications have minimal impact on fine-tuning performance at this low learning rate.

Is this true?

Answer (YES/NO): NO